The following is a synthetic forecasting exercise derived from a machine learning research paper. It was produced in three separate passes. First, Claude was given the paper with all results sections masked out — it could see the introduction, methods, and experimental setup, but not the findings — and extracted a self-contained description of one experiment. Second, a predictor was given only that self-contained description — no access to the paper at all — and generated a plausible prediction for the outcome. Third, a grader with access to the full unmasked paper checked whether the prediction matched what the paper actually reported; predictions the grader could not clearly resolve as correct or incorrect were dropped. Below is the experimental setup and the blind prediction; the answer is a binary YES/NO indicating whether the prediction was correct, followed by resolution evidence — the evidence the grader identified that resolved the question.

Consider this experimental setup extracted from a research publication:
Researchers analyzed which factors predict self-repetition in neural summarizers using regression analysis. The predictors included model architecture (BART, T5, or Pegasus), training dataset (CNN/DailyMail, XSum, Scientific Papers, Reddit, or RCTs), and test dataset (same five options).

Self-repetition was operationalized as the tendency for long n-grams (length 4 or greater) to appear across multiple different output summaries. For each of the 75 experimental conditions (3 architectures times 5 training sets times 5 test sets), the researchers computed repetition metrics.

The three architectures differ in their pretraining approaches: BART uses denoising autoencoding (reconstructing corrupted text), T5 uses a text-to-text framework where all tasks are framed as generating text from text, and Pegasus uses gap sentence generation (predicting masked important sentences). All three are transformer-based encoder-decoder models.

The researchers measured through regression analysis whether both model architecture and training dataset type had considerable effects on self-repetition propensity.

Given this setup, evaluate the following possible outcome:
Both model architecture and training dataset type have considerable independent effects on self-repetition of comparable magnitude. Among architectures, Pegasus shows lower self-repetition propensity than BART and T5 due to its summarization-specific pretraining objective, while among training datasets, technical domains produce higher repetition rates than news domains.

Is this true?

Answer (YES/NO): NO